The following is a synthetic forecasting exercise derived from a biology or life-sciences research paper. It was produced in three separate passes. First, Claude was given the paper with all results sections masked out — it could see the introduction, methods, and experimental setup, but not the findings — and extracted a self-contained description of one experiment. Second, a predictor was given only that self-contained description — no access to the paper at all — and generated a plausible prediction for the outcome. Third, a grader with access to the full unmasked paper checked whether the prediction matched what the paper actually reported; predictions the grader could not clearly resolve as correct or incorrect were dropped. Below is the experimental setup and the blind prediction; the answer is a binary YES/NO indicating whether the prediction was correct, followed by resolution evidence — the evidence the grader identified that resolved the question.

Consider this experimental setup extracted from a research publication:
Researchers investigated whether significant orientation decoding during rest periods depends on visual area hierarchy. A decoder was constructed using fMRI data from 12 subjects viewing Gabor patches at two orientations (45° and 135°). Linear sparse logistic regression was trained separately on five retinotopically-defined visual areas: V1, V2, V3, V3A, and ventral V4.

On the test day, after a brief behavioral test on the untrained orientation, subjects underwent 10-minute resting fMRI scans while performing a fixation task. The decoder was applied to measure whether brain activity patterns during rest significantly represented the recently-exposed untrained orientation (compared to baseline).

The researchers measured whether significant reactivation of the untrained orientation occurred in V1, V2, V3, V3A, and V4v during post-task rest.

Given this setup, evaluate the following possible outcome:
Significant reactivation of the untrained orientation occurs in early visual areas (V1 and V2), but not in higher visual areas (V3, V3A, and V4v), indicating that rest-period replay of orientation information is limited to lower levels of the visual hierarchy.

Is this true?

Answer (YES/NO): NO